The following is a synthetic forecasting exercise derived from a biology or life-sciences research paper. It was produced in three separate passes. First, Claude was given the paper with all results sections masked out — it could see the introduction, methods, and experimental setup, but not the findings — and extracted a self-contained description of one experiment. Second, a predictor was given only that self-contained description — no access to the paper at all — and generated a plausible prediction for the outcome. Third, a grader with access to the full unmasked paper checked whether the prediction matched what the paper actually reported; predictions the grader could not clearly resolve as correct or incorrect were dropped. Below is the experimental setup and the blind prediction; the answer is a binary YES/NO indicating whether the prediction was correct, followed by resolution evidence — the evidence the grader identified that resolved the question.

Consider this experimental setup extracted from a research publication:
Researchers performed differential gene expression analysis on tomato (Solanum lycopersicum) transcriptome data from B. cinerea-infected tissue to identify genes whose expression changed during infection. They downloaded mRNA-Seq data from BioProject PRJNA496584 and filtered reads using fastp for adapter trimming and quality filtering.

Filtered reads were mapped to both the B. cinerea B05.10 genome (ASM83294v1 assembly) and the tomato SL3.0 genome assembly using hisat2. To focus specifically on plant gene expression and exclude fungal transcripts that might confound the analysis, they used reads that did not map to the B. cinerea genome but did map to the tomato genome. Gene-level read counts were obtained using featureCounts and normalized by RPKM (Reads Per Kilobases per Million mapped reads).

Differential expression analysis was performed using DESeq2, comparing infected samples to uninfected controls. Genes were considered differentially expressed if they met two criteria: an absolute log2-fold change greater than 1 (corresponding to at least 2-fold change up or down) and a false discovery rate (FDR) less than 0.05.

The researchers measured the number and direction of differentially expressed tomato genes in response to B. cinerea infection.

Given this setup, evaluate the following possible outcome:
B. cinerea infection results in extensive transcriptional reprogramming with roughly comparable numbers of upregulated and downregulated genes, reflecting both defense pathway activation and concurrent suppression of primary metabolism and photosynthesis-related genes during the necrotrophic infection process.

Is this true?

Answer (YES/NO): NO